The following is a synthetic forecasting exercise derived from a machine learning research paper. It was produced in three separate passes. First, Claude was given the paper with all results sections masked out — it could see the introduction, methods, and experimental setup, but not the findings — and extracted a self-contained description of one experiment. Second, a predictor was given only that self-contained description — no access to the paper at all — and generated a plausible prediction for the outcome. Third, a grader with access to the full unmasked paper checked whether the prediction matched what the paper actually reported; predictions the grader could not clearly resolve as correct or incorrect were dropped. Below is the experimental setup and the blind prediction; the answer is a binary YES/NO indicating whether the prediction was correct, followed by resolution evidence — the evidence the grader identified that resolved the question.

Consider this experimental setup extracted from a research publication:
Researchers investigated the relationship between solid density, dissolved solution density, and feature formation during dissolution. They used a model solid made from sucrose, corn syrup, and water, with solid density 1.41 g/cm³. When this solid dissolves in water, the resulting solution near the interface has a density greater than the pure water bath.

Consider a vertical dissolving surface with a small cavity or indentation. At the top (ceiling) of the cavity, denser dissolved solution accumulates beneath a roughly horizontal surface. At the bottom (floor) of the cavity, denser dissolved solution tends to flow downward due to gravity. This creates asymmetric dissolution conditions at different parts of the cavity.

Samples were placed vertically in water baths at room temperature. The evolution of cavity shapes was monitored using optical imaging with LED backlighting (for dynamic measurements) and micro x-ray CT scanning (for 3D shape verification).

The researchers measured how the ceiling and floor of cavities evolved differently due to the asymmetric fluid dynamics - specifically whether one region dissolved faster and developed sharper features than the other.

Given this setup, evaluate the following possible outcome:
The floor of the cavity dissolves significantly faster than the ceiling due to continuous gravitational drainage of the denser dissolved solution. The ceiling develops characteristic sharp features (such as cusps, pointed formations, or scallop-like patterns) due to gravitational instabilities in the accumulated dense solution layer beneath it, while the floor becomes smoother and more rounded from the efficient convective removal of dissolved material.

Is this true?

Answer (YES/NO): NO